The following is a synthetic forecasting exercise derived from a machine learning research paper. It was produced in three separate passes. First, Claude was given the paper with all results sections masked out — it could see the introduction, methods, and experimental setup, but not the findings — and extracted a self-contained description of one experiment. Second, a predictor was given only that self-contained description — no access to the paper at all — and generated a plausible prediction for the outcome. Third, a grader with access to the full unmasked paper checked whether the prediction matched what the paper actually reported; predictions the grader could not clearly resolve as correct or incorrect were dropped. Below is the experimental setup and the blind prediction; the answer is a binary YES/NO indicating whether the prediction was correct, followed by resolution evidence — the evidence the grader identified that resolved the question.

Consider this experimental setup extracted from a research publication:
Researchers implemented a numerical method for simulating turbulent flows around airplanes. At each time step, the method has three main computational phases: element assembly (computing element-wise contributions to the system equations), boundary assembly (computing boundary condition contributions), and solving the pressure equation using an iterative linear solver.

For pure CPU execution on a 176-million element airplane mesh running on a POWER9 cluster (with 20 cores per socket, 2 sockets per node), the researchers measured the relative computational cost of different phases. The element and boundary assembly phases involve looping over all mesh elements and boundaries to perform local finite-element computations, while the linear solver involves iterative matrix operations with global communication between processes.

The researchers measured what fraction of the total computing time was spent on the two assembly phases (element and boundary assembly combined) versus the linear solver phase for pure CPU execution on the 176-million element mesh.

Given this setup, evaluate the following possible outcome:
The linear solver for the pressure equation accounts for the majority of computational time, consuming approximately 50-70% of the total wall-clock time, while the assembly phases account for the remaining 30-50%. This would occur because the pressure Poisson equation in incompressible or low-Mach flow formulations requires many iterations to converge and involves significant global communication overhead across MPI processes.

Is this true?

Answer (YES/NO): NO